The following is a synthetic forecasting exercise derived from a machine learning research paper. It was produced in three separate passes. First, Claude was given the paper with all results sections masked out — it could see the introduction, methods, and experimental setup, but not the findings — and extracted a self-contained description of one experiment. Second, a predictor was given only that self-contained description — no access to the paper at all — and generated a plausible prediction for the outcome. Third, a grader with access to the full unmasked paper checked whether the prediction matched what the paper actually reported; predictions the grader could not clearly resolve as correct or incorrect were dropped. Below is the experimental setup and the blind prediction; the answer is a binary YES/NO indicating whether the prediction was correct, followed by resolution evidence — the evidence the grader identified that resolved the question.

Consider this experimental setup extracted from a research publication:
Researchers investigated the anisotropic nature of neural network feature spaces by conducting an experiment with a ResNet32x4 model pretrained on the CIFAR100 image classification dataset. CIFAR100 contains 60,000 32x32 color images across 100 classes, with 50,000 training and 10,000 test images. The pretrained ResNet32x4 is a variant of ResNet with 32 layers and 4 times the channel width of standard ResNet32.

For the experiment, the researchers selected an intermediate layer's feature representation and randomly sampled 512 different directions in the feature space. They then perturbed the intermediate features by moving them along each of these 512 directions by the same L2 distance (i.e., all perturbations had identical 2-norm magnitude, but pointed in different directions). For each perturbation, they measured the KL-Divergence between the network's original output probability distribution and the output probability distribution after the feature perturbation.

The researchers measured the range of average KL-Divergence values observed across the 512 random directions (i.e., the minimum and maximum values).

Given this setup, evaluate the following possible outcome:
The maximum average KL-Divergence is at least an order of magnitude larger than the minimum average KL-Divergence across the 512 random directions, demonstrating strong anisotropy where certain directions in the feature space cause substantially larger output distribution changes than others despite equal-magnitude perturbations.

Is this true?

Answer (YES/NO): NO